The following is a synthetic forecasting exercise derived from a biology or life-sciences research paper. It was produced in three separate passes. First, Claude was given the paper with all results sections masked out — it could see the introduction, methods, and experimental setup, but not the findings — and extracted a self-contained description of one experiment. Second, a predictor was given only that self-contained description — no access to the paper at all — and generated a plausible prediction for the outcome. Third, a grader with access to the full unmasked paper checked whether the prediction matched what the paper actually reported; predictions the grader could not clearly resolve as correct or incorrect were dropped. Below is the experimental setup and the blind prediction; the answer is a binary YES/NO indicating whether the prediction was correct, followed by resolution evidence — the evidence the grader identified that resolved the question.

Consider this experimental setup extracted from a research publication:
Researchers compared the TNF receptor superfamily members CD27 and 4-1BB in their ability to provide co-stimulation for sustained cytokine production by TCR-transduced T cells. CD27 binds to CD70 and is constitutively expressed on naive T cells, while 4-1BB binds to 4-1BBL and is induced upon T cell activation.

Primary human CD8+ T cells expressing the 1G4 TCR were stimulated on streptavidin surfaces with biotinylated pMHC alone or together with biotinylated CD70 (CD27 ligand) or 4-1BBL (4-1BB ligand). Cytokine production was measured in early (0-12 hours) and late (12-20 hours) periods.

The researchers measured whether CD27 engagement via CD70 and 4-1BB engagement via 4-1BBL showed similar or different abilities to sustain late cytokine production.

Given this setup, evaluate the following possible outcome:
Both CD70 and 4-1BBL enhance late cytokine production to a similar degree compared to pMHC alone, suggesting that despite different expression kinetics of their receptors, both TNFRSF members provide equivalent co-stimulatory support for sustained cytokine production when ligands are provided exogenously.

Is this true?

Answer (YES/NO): NO